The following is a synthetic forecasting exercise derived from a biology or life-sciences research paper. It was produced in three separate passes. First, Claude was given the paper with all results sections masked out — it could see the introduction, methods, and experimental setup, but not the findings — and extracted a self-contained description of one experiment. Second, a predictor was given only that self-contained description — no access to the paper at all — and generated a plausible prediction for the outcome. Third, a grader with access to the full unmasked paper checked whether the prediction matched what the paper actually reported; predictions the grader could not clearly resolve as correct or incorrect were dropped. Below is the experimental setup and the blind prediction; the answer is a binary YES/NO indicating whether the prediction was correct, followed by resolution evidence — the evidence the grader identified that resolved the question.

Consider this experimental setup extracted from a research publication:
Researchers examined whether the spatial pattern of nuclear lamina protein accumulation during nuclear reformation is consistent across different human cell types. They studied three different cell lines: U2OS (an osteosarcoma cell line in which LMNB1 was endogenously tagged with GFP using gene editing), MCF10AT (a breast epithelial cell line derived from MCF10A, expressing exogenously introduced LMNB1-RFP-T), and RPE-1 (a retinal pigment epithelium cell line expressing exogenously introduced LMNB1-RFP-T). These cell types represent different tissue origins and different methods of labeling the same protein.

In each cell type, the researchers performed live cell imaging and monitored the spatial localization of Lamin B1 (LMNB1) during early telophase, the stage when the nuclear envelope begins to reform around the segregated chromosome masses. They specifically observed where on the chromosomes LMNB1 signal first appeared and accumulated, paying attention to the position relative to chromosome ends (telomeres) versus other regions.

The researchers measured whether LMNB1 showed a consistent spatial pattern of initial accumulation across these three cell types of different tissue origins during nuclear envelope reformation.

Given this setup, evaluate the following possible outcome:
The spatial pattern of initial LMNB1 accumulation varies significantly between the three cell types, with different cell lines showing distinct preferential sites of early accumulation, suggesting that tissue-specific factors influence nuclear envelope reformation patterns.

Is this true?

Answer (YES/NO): NO